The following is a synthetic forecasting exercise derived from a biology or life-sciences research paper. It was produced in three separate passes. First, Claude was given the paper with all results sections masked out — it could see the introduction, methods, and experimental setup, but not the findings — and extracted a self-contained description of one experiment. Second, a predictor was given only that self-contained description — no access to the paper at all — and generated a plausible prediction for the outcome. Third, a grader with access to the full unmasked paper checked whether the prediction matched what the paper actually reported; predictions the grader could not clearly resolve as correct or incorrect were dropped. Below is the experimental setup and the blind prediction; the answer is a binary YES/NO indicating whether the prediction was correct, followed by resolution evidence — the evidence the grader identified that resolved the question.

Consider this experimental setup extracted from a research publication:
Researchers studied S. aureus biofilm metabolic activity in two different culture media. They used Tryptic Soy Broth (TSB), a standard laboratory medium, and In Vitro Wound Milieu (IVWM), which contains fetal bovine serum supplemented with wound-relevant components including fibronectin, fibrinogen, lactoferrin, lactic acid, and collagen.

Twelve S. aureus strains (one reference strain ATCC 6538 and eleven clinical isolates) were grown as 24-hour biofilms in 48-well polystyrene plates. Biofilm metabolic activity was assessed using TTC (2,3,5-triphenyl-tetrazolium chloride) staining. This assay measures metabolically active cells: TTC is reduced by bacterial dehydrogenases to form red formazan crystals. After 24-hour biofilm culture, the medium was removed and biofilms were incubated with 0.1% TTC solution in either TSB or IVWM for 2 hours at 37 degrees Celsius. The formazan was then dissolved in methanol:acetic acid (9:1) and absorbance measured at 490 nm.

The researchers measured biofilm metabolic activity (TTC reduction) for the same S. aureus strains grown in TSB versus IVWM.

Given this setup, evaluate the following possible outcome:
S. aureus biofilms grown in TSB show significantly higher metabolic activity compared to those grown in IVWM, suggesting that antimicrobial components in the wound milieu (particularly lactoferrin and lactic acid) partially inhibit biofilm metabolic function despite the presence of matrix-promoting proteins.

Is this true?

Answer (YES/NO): YES